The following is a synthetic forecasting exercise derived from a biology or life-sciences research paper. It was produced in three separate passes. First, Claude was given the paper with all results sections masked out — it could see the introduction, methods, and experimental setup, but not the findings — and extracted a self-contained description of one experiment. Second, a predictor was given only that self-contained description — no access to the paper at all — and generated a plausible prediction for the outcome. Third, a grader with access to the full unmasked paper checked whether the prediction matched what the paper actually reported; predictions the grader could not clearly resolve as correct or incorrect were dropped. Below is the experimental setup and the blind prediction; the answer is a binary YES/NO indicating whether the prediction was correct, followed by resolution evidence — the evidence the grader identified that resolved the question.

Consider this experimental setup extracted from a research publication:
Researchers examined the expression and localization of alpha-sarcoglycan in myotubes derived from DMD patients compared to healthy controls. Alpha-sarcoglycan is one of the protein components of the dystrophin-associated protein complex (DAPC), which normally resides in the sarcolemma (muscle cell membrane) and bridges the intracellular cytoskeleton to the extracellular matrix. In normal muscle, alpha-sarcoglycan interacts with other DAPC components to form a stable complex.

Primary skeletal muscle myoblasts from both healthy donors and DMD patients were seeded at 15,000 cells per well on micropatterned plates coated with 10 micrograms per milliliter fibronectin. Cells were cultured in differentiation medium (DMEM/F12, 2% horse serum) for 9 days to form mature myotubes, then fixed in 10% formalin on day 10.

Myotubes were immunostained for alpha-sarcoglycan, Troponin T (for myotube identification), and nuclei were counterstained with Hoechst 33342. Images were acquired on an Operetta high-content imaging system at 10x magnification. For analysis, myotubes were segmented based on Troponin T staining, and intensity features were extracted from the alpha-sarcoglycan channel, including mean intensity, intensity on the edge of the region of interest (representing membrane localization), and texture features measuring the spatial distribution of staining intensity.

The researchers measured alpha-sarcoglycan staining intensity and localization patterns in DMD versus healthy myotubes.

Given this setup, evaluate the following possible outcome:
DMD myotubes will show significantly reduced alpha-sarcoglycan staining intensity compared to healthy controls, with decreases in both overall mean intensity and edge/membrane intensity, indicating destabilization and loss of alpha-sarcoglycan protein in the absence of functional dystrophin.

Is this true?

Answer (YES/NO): NO